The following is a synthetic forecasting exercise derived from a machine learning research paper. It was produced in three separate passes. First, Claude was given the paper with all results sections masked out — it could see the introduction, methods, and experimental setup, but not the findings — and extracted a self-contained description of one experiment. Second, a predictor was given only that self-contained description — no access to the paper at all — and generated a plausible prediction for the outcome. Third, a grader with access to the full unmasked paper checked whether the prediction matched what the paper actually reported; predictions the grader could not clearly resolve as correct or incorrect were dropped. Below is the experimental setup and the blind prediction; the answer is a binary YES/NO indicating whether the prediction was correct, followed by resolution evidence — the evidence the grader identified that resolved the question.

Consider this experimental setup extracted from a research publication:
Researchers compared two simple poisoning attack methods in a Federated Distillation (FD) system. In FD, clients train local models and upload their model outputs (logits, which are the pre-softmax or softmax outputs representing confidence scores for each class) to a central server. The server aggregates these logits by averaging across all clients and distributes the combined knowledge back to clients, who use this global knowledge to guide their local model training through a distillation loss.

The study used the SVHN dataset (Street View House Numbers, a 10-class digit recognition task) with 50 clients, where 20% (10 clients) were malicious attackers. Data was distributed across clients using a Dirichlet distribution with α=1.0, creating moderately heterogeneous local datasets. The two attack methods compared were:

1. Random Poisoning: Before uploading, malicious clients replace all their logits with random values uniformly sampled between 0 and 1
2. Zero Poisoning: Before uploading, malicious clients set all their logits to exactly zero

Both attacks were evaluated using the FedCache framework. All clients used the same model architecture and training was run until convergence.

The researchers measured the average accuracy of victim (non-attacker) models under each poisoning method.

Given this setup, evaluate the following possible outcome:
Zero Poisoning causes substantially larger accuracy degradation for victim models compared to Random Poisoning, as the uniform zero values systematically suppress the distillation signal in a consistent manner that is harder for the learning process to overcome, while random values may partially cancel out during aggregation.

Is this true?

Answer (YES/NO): NO